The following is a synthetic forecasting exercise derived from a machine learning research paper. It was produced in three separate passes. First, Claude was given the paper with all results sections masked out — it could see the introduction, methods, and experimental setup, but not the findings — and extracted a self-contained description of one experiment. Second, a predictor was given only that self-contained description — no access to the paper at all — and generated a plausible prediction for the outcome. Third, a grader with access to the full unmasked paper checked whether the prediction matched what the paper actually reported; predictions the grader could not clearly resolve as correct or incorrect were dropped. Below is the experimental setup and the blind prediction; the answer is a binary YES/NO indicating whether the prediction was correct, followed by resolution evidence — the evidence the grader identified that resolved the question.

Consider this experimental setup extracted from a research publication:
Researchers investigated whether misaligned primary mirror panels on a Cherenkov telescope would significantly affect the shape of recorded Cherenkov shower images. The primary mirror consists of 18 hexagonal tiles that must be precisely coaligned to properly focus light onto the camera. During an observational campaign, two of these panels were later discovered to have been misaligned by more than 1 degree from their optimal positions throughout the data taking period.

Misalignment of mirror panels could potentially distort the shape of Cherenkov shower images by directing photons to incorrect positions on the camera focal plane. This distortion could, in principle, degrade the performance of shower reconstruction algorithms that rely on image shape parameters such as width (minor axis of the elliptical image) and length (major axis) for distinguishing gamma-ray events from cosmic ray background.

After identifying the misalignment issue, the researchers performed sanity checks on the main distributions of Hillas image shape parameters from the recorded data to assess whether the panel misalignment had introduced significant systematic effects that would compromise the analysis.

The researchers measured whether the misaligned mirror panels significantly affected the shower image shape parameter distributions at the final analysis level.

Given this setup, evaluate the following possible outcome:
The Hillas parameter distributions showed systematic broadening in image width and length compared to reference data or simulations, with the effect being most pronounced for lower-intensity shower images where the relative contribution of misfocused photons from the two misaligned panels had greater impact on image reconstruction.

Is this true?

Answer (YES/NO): NO